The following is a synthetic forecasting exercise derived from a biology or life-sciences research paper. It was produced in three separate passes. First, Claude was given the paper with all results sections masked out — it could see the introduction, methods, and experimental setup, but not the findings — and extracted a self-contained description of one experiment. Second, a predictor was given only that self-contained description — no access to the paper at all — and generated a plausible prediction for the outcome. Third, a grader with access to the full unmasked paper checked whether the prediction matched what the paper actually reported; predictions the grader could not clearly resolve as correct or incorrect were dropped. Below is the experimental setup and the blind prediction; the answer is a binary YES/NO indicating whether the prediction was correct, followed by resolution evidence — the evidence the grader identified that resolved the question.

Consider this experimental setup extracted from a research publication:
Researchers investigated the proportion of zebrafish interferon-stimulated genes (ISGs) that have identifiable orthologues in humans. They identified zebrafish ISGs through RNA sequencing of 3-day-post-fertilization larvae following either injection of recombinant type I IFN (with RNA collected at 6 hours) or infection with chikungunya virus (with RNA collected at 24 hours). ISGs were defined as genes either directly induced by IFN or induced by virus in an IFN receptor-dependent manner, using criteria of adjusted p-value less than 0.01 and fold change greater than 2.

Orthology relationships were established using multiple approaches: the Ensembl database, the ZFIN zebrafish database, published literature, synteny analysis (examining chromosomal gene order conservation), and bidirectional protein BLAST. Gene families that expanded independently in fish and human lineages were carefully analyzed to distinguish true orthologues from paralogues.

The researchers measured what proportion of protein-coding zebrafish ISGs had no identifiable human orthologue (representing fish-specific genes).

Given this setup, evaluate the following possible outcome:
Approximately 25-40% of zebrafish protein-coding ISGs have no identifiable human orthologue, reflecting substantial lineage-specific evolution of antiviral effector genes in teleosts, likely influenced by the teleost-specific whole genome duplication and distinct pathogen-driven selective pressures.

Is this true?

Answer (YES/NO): NO